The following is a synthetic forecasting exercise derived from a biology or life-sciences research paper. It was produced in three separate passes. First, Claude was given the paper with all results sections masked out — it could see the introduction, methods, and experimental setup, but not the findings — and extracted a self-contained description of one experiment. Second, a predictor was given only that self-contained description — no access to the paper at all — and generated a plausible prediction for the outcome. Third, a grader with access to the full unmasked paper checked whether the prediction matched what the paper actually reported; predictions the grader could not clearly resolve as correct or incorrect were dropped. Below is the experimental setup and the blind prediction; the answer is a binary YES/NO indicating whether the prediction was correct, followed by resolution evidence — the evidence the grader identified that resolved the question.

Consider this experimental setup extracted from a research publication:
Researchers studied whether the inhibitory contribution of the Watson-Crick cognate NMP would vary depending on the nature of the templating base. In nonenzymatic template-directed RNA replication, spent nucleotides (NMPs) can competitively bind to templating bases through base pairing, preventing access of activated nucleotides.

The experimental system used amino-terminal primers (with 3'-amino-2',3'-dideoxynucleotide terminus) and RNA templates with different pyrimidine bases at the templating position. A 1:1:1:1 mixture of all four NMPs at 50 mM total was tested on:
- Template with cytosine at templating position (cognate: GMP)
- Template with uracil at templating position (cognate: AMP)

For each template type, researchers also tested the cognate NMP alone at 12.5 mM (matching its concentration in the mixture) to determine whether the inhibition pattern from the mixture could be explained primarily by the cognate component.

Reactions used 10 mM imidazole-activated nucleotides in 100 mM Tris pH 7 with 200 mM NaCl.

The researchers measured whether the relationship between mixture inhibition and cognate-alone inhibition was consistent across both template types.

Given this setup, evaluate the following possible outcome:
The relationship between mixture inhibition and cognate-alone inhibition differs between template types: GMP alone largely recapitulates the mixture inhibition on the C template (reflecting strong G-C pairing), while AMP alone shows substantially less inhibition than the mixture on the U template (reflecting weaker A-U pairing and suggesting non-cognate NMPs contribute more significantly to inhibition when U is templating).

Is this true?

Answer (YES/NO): NO